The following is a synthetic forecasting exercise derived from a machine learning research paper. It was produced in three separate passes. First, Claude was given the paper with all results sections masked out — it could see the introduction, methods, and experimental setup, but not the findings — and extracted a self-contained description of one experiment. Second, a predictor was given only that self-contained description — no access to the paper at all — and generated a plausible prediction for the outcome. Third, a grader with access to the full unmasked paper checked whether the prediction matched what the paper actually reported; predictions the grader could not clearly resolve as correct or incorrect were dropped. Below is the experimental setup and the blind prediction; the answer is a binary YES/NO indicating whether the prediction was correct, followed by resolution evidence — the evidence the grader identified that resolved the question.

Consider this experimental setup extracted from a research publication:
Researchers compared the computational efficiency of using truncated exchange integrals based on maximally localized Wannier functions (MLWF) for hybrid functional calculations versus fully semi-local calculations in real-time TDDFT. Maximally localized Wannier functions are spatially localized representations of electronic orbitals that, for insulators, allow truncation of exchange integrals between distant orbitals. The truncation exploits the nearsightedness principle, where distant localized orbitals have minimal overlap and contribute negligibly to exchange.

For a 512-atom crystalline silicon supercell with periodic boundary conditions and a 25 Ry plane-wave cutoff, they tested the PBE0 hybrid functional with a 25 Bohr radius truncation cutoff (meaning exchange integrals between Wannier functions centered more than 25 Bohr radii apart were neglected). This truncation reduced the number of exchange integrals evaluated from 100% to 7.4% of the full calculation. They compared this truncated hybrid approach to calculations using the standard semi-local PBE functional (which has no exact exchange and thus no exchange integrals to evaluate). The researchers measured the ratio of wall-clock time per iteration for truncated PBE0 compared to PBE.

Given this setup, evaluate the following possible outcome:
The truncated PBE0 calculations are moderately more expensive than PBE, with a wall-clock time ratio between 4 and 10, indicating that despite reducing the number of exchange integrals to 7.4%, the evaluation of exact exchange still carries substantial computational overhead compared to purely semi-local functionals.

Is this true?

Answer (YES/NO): NO